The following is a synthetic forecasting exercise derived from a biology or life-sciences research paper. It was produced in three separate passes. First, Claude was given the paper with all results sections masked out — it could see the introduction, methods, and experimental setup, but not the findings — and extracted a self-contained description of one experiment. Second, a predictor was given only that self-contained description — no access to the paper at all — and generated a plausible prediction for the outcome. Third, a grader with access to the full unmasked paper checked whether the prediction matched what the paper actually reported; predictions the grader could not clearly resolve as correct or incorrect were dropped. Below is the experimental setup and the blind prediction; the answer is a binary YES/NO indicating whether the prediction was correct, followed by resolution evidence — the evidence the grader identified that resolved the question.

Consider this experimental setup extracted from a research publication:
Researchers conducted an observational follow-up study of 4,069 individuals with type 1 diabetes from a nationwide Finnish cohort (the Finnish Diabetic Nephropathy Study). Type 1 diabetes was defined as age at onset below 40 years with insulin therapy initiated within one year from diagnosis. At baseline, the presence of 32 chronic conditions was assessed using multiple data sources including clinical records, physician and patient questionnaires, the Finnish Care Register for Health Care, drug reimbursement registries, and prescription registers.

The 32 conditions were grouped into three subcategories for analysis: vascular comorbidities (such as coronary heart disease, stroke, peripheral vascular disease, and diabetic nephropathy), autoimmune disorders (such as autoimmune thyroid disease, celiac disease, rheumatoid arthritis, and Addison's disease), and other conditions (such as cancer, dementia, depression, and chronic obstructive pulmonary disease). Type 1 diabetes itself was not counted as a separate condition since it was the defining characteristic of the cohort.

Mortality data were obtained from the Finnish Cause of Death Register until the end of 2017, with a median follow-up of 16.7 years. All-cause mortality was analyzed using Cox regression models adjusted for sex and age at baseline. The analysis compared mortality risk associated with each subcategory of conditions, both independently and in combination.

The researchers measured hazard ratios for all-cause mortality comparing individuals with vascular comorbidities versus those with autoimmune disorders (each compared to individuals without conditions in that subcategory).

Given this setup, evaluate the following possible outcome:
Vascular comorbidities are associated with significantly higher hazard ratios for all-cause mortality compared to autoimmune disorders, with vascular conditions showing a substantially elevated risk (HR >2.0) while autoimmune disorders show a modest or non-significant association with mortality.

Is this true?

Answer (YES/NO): YES